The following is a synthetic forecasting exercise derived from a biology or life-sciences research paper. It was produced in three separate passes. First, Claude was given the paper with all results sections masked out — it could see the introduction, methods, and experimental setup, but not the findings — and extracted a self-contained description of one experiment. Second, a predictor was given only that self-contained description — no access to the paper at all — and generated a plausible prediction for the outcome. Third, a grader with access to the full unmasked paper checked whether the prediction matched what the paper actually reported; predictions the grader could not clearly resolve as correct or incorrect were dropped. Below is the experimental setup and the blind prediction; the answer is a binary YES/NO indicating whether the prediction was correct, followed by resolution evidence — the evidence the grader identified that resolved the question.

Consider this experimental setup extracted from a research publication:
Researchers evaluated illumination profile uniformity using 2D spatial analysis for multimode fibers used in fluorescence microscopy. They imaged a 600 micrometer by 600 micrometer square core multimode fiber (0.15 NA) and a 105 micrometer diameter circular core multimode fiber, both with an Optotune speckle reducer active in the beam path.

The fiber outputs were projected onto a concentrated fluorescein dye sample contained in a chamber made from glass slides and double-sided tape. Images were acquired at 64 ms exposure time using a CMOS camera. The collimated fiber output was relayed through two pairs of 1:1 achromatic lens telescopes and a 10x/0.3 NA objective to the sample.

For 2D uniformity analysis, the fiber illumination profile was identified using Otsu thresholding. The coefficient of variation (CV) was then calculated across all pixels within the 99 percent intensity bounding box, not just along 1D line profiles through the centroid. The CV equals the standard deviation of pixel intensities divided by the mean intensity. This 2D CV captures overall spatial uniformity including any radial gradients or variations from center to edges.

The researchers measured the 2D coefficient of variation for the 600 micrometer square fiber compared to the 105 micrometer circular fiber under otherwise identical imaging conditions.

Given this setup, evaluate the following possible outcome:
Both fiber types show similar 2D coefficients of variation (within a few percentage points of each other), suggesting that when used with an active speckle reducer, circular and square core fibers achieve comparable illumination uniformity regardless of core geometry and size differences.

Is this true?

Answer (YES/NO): NO